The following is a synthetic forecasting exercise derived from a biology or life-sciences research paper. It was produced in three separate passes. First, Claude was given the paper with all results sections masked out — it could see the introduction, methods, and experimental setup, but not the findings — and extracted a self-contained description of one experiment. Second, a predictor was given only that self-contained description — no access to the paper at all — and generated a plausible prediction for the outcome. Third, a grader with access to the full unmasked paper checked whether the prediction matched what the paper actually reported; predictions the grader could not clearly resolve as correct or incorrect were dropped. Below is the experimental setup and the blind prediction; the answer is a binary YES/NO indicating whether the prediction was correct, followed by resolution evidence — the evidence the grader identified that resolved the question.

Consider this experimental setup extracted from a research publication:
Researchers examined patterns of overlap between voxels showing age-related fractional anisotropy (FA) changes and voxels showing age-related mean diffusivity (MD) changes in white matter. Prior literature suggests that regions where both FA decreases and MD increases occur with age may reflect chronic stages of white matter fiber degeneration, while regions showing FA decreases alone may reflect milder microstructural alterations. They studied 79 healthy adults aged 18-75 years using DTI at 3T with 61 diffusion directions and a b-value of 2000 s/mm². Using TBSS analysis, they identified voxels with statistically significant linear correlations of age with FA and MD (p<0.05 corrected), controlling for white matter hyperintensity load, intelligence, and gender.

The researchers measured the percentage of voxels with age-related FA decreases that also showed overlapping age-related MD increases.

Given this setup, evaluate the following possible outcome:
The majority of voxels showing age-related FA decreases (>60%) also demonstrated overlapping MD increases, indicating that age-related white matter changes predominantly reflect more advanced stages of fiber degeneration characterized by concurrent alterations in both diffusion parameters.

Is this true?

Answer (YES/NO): NO